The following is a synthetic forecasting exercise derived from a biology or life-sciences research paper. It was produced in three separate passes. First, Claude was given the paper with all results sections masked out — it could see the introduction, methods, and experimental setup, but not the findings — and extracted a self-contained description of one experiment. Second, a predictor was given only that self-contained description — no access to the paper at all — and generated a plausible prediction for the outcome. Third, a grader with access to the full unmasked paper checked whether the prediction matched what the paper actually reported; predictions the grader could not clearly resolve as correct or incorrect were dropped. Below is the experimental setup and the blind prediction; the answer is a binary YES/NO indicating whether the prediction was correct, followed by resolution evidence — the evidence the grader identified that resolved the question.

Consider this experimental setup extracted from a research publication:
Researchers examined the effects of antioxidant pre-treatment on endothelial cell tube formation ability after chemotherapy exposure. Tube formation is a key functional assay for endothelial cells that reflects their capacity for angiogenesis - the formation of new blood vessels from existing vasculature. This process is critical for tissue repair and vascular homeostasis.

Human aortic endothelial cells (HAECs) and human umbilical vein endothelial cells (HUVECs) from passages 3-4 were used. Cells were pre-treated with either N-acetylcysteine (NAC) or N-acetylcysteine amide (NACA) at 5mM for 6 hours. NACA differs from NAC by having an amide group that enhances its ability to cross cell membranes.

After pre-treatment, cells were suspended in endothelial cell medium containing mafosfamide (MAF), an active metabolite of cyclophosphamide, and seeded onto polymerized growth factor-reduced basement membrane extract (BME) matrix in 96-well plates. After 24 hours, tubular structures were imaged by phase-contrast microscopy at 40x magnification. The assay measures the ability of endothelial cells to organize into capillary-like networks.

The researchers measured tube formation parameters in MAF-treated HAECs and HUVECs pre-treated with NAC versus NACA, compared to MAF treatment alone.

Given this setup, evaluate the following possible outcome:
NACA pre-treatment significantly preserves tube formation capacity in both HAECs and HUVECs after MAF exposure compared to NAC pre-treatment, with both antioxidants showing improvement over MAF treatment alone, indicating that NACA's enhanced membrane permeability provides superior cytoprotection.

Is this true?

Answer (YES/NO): YES